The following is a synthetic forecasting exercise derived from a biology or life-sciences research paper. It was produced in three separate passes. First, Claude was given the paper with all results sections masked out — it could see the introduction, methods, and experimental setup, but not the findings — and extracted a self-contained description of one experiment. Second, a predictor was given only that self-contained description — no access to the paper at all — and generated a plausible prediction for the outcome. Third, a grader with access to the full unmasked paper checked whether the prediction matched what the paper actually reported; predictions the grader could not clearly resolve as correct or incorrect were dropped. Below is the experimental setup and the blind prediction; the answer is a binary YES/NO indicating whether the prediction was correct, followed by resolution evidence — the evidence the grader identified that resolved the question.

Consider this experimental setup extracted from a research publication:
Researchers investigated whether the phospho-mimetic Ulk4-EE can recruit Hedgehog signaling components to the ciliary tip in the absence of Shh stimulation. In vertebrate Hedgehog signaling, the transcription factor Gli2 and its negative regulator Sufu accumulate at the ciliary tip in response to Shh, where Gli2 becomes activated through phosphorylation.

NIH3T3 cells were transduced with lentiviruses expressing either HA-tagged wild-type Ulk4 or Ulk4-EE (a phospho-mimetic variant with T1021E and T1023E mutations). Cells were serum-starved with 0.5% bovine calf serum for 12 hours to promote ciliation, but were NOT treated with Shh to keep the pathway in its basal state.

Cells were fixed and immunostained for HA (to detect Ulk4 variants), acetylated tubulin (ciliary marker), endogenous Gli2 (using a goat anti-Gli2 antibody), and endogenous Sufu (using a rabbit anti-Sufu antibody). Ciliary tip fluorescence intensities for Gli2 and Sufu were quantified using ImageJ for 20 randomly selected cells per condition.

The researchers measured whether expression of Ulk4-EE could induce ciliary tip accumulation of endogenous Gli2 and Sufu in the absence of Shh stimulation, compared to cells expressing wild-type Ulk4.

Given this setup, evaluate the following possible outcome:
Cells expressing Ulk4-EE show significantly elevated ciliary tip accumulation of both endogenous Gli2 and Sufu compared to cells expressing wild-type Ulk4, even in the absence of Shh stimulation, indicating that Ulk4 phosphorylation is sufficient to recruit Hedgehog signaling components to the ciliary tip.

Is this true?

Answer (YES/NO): YES